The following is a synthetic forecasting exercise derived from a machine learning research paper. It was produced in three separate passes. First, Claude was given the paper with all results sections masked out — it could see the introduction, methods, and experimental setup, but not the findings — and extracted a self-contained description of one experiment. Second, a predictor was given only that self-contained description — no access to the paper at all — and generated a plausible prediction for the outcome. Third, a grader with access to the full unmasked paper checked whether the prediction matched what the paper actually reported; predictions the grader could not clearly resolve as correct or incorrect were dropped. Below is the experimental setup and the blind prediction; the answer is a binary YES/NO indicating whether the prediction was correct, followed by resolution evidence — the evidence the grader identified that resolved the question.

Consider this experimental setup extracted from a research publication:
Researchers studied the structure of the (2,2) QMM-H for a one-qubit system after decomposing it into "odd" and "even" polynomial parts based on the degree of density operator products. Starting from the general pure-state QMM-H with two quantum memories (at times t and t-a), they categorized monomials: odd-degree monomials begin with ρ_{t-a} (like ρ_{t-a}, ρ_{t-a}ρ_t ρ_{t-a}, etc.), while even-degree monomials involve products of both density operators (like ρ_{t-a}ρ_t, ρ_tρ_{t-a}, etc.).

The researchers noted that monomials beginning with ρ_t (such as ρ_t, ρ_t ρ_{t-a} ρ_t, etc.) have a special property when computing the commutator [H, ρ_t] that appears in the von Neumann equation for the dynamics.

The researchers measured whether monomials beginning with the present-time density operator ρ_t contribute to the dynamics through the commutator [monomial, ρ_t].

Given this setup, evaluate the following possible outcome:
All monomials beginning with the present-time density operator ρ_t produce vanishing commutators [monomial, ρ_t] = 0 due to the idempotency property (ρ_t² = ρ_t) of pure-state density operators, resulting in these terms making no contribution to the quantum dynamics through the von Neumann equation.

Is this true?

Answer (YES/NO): YES